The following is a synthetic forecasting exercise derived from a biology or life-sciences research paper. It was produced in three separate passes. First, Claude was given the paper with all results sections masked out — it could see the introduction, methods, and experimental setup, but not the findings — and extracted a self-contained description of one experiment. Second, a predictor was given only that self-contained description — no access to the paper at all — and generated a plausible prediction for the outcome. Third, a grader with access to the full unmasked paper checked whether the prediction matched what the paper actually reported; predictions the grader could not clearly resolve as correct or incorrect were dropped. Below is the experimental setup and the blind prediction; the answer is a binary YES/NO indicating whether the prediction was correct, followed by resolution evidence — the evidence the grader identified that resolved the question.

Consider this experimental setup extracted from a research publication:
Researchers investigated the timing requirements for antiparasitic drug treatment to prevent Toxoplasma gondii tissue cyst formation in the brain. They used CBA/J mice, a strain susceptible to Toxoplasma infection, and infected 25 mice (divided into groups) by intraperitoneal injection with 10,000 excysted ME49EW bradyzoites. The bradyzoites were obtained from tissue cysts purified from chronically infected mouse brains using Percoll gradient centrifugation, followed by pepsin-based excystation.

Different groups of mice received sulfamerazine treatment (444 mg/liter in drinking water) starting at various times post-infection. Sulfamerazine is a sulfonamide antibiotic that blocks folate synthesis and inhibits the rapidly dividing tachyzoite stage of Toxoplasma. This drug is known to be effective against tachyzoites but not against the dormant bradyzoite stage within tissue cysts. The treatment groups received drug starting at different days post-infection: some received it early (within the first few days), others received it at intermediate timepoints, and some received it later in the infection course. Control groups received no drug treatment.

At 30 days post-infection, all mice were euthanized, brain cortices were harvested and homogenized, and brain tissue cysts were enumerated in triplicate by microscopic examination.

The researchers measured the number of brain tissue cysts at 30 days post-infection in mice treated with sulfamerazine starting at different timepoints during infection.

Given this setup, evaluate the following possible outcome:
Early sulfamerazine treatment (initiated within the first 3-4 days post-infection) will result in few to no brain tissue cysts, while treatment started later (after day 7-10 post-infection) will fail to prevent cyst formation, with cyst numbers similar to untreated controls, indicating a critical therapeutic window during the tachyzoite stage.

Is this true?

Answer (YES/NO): YES